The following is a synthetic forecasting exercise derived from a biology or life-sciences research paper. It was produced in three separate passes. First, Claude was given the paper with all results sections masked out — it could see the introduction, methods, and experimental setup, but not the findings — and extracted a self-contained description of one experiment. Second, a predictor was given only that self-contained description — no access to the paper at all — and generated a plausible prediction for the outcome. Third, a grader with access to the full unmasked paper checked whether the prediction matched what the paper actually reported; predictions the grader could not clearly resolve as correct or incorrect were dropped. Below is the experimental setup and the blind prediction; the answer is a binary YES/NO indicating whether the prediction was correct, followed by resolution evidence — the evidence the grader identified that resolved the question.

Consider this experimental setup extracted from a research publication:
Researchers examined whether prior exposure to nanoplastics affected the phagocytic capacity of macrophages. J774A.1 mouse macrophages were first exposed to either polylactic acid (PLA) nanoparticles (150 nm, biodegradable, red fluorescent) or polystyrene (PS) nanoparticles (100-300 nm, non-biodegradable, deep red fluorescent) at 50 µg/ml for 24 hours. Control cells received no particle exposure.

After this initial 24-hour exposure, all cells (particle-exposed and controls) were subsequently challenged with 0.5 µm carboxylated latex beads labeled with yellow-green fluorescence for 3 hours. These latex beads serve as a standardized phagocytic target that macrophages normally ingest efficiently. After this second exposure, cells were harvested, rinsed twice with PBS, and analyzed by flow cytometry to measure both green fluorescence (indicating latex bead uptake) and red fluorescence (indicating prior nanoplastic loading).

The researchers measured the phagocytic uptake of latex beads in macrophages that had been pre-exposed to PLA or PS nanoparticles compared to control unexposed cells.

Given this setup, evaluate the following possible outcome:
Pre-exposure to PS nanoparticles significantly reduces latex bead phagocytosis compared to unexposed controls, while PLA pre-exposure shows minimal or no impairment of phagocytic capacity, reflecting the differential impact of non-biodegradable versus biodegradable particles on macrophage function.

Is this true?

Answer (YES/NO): NO